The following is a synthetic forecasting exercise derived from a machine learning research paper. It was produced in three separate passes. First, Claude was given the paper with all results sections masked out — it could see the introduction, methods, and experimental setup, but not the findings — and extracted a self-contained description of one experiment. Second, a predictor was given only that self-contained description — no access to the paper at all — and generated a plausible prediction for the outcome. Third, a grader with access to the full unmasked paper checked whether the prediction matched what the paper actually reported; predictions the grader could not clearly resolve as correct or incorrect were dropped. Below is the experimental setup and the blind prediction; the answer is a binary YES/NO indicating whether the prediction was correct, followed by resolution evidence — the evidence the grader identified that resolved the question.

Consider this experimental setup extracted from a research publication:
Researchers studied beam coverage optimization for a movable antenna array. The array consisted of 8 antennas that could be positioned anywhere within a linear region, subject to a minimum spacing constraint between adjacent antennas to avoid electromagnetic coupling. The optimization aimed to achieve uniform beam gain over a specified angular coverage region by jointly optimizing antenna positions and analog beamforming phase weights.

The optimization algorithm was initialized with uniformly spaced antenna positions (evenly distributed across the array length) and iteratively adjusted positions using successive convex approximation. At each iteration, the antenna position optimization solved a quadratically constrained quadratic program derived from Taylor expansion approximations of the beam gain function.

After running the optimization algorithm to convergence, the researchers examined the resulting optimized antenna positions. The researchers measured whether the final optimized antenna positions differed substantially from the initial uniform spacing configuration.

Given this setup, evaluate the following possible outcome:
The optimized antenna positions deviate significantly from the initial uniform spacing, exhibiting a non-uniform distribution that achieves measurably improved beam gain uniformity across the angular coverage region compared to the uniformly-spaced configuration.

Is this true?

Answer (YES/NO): YES